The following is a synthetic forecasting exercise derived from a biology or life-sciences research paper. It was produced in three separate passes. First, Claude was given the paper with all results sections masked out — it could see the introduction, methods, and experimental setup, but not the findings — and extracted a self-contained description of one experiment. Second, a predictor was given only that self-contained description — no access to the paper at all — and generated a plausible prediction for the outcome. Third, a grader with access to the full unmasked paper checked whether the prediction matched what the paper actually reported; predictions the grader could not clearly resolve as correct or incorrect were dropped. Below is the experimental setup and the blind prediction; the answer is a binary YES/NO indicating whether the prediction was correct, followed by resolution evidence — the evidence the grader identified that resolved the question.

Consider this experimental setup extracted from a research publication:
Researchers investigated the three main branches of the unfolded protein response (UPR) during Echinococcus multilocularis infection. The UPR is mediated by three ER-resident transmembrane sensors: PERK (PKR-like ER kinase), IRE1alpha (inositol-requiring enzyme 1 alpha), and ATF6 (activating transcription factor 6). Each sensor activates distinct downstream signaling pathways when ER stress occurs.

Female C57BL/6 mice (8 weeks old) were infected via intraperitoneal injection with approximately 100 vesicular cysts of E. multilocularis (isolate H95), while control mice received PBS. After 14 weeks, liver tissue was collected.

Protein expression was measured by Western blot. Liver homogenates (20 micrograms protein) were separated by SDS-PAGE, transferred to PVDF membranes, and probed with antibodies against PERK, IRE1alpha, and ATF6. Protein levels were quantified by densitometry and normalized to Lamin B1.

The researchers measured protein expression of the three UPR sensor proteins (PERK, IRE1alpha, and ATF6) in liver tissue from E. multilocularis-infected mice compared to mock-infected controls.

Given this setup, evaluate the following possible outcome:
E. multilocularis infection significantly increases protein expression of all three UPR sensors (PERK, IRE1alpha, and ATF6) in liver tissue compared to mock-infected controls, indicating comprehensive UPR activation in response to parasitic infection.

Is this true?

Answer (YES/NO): NO